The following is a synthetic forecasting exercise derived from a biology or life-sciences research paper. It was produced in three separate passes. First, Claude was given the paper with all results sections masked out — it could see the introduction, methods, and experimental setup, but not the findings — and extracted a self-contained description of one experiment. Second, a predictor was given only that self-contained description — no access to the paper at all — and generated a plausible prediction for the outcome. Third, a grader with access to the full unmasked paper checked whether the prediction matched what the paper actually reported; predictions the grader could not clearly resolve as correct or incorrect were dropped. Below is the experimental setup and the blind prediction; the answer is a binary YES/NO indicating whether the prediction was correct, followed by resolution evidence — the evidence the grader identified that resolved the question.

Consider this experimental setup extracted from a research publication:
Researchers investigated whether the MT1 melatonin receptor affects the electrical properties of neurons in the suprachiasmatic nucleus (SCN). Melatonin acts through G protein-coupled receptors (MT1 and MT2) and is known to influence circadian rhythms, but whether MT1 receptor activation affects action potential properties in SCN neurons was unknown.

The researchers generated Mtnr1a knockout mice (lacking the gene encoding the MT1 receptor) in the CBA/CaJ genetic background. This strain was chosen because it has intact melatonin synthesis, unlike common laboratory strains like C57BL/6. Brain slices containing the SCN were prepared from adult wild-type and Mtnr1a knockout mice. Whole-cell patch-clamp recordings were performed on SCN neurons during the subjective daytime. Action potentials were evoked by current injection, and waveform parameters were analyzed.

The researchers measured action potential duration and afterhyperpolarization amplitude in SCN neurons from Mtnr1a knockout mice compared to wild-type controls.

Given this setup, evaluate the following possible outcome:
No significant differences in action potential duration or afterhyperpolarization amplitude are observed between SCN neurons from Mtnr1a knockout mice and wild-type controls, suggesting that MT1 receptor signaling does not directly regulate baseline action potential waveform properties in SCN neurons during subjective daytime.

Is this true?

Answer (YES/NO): NO